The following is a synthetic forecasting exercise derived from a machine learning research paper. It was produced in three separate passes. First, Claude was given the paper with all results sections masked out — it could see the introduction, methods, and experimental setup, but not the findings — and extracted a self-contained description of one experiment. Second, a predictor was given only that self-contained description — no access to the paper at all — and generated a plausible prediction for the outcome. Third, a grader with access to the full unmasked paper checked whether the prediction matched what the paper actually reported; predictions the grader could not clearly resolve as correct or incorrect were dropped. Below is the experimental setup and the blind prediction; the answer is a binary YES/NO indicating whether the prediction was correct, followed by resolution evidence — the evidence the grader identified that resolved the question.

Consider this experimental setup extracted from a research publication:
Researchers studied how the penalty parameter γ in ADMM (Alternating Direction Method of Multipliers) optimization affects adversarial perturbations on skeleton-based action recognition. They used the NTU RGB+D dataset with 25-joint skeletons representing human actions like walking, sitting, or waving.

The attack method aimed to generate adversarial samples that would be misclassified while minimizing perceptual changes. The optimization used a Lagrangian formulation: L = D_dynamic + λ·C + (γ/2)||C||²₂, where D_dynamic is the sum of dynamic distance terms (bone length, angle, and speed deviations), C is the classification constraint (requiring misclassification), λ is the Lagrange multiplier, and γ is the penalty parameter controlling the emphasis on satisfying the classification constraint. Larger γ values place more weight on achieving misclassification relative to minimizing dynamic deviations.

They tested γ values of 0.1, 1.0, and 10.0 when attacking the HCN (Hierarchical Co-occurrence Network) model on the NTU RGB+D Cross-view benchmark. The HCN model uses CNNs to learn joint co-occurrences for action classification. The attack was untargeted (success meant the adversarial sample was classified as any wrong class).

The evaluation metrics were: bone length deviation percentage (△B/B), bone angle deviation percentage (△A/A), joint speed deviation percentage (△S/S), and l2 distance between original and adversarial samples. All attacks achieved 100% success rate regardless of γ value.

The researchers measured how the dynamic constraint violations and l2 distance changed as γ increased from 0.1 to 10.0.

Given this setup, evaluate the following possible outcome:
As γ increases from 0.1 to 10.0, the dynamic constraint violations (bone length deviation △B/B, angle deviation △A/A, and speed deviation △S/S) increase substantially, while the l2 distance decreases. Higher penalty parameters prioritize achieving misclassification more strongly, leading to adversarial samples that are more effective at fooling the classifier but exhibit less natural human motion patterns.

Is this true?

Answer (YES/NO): NO